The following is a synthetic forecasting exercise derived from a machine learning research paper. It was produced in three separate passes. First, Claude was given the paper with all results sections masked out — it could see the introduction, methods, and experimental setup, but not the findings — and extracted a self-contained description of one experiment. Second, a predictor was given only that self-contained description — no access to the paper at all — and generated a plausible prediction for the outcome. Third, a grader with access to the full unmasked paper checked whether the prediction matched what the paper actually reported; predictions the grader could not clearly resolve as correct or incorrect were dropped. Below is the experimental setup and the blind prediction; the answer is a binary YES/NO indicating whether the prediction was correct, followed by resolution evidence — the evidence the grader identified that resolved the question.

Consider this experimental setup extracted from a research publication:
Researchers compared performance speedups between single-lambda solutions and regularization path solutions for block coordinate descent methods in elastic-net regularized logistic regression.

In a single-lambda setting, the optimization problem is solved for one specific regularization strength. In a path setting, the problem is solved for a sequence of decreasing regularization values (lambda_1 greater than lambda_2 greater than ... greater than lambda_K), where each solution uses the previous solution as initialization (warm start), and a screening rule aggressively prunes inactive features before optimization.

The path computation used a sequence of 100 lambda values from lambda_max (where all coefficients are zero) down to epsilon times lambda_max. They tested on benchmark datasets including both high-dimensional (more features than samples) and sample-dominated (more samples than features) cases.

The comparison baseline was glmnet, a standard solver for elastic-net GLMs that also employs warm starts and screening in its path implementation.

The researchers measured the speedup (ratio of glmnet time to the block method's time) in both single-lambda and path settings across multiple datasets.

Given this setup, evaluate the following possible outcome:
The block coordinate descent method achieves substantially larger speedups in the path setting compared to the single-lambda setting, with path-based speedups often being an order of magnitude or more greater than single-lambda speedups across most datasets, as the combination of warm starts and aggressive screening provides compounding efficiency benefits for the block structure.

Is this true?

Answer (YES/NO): NO